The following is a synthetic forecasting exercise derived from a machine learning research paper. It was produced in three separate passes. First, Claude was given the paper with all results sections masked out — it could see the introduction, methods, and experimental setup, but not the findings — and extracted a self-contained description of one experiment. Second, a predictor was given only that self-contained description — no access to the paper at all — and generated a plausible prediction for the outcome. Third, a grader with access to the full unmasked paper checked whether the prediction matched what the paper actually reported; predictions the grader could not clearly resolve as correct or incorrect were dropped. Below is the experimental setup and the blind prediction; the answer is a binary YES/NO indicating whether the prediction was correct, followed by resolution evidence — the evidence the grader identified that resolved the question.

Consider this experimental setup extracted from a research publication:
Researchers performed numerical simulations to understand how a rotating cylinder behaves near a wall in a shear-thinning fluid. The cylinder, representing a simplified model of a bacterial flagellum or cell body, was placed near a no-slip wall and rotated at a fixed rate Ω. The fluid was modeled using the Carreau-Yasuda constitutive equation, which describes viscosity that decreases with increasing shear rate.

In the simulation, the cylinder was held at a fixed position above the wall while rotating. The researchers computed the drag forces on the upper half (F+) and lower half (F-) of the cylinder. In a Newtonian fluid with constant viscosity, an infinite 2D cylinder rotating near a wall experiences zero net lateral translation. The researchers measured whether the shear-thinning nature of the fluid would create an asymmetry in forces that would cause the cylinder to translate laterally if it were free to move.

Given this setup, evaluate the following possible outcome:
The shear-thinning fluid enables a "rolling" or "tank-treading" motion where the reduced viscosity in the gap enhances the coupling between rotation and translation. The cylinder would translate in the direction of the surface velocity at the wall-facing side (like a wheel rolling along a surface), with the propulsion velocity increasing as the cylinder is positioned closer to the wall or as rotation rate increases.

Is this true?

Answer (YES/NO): NO